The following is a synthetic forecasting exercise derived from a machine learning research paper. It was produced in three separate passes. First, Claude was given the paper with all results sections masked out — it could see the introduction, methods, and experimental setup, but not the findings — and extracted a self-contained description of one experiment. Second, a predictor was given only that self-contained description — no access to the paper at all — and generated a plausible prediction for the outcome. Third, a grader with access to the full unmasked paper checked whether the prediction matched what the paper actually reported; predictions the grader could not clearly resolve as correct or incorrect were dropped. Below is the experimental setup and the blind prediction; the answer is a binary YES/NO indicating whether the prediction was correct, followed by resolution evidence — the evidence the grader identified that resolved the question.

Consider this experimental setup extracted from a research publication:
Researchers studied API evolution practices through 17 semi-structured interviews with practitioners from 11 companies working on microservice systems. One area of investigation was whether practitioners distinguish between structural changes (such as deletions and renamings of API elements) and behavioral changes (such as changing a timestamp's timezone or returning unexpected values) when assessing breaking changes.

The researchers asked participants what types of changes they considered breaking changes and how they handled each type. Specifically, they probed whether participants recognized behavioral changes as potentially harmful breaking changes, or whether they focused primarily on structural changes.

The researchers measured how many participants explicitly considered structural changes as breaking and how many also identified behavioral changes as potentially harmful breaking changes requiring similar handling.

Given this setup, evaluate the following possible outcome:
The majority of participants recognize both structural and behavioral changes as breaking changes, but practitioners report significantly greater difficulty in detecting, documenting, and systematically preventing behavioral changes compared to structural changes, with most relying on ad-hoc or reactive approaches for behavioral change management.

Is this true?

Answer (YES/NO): NO